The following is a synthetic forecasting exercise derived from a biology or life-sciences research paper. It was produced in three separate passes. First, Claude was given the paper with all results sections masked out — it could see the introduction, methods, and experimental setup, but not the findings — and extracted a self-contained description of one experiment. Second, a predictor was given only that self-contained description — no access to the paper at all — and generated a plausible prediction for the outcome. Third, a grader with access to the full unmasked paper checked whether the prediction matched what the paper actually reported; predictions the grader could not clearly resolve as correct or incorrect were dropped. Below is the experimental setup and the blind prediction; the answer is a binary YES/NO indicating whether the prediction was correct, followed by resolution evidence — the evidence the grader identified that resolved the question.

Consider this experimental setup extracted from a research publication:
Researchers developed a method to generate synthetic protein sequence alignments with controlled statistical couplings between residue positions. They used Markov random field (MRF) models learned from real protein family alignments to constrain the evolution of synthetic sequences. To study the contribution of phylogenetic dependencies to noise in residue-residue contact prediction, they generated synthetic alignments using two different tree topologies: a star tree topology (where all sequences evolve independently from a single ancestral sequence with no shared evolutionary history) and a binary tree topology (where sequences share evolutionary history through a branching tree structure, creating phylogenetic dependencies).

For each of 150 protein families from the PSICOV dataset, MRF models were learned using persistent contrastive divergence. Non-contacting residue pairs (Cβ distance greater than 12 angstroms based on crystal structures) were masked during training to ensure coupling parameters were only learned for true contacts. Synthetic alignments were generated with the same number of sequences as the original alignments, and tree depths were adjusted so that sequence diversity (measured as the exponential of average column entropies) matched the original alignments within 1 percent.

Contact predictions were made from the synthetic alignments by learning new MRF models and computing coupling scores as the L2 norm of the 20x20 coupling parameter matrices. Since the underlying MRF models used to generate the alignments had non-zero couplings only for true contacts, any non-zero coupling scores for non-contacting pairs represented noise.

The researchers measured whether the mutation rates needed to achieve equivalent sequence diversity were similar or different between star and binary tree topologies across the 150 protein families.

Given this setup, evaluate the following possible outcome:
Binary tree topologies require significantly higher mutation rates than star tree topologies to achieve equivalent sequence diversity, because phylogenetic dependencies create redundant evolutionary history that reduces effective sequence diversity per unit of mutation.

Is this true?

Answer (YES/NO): NO